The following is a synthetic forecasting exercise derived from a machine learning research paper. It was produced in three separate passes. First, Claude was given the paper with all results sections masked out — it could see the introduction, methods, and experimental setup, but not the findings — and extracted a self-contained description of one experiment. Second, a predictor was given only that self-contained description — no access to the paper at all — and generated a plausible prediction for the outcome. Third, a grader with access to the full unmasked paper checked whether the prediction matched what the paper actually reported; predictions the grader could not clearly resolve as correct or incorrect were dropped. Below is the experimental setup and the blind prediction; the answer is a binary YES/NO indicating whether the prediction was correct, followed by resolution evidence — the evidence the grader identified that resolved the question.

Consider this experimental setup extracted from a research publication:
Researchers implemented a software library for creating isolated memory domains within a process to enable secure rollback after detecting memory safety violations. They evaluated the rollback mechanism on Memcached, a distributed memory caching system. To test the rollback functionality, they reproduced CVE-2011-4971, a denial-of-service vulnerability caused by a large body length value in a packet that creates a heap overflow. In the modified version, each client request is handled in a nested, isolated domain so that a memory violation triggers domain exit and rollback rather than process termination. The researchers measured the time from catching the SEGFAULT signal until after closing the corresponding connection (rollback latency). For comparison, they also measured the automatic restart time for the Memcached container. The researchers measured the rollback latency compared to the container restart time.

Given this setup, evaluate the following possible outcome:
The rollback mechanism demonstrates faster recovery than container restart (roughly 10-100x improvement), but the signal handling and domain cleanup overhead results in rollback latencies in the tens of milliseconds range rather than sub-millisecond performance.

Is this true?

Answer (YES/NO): NO